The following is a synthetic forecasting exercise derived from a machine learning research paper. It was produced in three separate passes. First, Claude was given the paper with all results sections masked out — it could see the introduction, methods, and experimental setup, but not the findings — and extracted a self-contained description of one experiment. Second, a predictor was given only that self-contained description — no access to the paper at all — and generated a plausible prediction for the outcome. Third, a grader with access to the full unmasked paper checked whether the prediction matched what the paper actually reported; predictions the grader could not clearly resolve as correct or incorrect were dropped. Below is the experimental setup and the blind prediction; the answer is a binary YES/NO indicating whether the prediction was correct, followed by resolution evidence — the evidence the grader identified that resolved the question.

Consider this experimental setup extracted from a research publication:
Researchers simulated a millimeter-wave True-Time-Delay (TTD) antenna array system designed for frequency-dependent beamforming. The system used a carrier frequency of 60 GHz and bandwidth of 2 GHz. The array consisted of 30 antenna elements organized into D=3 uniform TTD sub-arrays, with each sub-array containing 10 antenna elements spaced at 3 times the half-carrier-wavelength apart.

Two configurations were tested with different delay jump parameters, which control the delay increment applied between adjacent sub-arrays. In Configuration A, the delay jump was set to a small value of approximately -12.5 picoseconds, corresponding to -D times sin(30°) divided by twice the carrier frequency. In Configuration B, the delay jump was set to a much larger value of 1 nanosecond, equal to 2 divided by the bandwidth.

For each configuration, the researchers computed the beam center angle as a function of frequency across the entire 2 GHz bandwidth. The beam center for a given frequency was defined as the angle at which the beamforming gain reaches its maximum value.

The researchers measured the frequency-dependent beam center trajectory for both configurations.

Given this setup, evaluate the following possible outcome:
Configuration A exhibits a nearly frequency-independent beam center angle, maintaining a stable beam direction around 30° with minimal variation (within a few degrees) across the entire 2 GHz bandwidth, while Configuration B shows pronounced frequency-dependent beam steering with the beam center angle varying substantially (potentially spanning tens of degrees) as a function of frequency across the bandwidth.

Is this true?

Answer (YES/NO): YES